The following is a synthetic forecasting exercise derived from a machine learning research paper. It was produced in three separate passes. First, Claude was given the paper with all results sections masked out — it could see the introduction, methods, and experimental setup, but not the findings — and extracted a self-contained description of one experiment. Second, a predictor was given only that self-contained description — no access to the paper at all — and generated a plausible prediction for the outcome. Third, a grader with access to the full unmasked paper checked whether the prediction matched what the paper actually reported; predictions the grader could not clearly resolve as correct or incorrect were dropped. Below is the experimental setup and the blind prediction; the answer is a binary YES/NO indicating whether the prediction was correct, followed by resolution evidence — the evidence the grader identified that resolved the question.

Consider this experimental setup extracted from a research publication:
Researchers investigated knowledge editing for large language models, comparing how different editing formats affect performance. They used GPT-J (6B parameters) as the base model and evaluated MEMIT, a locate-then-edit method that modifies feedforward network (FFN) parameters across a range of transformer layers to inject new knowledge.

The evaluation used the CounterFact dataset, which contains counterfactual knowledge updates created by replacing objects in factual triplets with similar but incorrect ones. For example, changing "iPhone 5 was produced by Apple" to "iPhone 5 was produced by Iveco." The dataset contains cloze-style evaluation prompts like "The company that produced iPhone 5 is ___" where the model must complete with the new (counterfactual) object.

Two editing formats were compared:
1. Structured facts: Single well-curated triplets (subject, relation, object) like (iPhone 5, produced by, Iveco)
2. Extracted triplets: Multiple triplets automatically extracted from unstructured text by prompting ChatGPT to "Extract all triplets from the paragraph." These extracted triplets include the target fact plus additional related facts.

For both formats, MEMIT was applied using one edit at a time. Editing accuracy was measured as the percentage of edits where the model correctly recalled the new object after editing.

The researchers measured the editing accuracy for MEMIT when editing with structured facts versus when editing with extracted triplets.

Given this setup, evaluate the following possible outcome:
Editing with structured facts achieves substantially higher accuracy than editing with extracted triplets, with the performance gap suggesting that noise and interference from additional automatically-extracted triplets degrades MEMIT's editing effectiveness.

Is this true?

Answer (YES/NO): YES